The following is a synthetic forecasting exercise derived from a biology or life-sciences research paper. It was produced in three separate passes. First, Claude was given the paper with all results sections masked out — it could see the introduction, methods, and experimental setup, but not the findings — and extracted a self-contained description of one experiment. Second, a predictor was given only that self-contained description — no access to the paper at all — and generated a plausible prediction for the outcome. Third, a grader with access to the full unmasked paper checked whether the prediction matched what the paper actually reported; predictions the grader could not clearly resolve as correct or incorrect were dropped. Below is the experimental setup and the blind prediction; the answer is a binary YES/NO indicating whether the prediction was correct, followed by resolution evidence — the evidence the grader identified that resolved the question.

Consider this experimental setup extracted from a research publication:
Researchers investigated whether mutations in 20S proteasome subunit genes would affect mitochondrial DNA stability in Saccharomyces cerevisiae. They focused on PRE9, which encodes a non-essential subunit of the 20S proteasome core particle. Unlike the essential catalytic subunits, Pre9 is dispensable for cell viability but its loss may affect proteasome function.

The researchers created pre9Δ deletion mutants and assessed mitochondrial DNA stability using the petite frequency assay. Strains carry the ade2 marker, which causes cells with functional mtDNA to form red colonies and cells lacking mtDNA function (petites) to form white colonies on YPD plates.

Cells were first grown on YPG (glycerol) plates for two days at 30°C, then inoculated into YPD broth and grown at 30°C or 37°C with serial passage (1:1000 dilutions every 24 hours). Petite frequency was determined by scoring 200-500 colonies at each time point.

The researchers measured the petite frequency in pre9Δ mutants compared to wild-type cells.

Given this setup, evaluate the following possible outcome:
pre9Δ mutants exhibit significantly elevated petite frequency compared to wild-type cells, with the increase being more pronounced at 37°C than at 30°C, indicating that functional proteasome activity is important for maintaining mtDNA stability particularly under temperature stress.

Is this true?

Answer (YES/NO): YES